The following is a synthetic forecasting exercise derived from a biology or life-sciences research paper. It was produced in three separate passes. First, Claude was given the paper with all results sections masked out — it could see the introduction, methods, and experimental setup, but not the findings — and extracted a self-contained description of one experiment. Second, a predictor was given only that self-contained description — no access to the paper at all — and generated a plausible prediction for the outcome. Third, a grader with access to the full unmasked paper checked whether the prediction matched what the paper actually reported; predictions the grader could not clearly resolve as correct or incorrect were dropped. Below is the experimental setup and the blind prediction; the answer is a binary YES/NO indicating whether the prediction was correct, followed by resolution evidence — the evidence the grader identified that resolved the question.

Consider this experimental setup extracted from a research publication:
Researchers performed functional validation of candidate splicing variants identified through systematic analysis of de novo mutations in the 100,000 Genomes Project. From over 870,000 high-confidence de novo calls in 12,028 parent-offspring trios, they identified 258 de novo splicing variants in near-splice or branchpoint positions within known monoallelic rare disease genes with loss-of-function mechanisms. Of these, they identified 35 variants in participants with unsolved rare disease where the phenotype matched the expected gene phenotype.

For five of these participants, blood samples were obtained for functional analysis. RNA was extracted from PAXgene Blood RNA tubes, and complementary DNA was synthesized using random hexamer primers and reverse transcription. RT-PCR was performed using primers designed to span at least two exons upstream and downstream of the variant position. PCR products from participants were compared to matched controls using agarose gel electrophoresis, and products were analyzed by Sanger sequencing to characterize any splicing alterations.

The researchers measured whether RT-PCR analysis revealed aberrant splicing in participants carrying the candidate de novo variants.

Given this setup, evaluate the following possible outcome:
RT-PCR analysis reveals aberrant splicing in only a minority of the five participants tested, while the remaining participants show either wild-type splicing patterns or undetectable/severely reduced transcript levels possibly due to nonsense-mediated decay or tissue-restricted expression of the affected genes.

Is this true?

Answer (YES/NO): NO